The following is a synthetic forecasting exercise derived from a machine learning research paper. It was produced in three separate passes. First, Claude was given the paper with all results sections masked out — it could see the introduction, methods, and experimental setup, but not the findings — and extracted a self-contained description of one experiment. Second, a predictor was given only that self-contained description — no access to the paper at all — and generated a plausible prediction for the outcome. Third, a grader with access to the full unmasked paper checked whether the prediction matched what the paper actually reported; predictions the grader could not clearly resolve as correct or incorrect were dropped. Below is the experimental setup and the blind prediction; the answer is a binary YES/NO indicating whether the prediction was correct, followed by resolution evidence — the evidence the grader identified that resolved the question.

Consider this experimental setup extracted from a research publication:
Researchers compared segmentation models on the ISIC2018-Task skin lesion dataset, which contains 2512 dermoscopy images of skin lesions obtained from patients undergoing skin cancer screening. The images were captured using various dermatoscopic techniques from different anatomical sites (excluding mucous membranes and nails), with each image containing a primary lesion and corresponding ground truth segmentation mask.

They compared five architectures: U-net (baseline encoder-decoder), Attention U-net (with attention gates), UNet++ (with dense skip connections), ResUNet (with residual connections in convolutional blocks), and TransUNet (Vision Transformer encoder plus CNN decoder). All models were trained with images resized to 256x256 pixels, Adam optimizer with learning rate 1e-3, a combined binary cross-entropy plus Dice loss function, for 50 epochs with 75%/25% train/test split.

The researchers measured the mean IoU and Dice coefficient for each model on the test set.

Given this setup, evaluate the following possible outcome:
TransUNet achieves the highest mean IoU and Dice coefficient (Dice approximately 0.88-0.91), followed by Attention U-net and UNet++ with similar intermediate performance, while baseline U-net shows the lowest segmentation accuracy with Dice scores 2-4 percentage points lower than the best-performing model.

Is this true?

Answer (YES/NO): NO